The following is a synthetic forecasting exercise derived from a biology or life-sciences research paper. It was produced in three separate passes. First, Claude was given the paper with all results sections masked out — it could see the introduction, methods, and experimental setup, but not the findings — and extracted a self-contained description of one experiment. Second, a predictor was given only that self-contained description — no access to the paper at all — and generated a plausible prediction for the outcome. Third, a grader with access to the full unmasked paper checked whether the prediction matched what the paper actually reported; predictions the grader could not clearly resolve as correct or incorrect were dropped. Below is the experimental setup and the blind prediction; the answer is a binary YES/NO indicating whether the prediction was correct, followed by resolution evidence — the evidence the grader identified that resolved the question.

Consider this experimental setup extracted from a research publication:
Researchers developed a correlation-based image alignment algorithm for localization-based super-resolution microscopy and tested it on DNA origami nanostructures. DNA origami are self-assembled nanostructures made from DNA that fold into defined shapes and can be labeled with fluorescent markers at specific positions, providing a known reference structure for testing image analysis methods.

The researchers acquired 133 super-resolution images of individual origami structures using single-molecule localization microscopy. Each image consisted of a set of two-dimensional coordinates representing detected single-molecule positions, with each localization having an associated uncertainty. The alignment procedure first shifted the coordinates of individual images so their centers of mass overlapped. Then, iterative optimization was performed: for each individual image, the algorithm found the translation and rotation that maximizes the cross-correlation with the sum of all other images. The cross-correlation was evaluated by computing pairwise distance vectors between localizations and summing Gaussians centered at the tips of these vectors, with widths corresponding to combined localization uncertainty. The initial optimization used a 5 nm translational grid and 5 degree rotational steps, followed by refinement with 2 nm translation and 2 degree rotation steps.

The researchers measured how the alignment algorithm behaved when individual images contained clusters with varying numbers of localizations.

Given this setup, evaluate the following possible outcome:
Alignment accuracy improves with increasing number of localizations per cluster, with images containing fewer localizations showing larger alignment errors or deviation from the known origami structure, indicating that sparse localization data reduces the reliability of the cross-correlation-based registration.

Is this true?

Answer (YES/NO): NO